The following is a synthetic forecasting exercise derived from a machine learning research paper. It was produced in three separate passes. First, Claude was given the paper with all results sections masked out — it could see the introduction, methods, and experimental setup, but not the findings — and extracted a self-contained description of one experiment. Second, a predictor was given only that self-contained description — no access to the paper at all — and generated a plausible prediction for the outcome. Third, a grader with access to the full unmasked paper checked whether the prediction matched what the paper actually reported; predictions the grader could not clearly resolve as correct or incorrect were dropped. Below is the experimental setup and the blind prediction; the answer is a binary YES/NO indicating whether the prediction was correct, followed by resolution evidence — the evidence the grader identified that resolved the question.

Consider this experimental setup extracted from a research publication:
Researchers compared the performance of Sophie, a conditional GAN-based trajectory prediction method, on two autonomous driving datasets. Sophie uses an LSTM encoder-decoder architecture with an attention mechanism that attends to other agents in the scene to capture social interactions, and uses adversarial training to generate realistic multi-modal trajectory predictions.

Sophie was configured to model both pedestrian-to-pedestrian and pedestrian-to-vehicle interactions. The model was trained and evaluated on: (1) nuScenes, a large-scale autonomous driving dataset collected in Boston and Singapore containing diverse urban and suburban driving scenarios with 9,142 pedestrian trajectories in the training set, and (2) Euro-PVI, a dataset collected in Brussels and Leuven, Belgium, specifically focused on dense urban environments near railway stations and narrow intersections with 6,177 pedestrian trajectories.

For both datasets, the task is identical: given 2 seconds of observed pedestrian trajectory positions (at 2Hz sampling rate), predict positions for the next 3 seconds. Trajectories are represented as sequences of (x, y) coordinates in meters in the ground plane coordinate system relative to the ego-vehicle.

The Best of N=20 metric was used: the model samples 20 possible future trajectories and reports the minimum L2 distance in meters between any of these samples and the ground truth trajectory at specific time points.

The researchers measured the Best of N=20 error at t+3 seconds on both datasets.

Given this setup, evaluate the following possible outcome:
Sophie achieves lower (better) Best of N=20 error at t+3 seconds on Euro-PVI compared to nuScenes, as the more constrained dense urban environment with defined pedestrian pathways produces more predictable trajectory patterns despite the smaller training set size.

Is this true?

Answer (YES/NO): NO